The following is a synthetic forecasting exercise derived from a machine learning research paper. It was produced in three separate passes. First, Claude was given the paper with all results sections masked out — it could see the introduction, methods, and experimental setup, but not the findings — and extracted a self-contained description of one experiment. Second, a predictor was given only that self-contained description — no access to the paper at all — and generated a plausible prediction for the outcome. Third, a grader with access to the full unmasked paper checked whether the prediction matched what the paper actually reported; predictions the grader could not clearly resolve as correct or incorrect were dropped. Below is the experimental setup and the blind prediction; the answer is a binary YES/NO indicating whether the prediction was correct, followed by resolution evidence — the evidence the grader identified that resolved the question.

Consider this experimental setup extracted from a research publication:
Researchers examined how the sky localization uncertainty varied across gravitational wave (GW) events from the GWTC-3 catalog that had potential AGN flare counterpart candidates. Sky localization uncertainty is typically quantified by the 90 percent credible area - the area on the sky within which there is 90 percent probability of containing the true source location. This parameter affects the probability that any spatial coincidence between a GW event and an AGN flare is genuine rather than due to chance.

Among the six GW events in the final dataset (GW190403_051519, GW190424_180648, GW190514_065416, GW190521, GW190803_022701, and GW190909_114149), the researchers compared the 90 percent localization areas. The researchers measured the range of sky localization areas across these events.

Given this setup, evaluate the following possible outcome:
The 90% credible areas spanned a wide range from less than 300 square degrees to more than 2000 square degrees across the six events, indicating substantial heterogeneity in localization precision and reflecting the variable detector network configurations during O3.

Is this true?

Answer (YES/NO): NO